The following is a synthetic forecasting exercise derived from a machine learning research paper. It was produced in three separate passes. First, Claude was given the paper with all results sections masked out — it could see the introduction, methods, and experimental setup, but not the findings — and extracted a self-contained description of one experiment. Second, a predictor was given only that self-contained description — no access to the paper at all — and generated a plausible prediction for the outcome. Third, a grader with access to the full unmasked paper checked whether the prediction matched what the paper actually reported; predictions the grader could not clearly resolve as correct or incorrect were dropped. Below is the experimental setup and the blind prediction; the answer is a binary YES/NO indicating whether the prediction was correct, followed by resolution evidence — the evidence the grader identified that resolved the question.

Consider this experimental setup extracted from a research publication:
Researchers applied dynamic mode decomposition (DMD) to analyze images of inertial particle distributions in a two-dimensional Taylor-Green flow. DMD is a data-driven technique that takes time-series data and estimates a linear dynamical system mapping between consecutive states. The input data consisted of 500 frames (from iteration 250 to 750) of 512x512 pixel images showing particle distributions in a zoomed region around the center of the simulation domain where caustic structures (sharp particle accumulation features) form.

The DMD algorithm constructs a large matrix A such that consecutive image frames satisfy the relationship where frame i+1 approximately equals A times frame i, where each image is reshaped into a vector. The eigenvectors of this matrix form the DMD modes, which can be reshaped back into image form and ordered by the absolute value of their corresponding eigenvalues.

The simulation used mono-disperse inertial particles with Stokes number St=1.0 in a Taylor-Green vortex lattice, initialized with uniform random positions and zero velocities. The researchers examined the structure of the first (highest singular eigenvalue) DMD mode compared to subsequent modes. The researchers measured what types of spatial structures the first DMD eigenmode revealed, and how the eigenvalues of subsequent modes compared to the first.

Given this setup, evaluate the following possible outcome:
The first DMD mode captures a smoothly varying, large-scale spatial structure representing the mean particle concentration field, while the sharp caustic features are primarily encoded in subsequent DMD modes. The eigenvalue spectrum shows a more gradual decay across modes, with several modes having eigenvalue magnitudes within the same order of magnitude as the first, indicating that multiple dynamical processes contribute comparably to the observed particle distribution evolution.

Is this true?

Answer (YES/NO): NO